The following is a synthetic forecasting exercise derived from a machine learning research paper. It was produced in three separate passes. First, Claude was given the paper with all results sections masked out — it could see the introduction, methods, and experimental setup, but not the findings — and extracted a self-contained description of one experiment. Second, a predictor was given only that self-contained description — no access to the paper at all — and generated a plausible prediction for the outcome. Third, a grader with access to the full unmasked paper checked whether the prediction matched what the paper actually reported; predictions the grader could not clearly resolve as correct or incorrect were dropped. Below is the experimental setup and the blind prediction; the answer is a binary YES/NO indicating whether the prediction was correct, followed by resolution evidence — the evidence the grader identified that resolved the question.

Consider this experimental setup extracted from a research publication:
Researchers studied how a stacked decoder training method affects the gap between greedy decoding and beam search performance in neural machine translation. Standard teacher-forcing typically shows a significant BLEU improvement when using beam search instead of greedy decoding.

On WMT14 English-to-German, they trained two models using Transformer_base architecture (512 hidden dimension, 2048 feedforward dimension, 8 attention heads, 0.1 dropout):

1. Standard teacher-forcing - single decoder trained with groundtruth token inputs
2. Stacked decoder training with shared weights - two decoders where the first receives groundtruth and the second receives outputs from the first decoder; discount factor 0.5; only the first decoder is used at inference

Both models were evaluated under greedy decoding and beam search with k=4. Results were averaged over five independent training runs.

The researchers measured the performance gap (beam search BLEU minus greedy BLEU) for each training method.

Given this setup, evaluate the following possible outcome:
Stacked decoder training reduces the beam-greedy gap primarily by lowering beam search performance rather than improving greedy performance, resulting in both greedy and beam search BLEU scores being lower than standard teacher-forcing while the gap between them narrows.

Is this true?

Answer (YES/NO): NO